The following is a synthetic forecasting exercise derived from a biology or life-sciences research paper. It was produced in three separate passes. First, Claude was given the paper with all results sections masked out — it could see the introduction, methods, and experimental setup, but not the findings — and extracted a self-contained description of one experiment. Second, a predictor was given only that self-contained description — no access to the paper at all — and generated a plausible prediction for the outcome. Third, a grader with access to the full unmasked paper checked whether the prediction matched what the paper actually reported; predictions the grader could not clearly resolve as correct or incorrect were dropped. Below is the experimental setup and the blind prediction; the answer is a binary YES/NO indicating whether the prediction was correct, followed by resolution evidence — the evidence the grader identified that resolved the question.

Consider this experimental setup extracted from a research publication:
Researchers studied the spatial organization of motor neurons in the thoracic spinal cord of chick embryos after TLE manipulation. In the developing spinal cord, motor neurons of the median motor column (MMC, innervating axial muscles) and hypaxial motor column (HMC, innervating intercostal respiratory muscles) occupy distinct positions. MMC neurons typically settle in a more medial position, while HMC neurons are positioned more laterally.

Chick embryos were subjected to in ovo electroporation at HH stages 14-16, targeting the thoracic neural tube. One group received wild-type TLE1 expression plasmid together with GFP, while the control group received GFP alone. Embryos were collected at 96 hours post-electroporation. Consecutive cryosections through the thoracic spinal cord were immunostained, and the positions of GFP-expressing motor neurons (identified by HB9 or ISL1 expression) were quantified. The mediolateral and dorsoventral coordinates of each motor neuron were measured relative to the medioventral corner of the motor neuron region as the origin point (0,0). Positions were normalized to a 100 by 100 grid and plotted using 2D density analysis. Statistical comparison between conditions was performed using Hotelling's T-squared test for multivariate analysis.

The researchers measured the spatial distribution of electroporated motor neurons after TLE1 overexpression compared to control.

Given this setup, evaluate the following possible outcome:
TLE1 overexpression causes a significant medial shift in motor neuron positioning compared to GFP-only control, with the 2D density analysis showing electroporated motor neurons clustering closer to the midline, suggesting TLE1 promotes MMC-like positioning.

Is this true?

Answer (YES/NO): YES